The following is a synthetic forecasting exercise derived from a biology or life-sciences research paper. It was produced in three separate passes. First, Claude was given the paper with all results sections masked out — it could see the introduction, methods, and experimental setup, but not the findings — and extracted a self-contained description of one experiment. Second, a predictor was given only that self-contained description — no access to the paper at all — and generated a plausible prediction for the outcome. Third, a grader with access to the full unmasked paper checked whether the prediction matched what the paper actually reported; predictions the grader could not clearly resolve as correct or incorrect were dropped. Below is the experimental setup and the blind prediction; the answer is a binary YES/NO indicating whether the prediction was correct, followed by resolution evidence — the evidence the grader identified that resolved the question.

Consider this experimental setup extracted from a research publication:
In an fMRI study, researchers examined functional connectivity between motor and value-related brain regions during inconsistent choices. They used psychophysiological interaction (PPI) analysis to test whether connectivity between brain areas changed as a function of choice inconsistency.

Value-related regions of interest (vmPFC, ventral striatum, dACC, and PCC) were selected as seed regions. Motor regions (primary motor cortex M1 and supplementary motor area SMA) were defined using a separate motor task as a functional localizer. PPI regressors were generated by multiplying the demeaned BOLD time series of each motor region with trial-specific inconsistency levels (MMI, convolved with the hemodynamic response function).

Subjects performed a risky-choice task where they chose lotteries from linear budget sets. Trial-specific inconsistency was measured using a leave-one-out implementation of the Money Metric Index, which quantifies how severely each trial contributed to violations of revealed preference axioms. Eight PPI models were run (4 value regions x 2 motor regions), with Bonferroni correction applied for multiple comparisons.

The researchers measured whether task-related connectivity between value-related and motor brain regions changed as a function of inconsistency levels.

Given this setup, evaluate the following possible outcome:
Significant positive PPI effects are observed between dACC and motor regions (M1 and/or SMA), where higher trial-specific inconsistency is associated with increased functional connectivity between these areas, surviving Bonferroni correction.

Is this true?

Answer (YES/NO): YES